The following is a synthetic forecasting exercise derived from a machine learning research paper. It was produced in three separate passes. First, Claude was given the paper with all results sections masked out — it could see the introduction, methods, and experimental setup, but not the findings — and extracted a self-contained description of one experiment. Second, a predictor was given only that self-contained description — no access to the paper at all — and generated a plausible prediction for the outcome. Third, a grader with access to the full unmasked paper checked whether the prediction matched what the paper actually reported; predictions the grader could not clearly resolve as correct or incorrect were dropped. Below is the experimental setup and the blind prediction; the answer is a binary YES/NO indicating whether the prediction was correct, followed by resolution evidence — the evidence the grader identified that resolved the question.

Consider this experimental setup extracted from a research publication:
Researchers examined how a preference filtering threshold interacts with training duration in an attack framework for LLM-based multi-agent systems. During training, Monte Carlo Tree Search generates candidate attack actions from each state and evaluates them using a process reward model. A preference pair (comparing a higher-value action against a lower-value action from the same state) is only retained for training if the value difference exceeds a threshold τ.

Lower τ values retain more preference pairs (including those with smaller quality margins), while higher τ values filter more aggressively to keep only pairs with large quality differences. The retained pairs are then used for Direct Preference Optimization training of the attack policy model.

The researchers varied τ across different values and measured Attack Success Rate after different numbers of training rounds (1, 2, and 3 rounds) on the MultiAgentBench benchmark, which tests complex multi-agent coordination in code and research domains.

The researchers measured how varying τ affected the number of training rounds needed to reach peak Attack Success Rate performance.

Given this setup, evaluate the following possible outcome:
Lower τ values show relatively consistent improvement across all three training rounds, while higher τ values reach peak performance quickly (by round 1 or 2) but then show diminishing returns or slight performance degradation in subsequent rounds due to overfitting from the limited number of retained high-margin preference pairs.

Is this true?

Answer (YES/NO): NO